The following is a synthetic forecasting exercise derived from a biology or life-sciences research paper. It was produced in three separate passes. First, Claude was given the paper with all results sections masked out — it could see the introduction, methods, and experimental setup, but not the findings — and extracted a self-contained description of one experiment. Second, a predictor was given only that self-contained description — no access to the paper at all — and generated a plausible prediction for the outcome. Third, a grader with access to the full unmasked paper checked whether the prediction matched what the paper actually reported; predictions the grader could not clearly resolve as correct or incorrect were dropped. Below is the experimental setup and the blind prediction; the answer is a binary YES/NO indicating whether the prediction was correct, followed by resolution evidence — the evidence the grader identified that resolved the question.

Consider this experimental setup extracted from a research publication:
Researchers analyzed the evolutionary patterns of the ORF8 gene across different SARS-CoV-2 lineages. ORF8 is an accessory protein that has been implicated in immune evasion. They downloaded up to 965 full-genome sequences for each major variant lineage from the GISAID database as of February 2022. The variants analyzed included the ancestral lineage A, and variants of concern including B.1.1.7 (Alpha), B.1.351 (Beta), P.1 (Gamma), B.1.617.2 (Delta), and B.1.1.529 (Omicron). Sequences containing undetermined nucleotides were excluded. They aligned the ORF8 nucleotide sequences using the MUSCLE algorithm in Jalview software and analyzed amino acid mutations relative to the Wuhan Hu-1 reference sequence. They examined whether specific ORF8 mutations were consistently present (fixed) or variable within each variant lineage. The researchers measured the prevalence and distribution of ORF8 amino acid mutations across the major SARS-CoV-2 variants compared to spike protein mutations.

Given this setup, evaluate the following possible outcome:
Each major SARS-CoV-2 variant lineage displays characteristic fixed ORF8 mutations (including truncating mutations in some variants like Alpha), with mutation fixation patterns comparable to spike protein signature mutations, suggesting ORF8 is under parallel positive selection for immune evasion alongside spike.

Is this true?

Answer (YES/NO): NO